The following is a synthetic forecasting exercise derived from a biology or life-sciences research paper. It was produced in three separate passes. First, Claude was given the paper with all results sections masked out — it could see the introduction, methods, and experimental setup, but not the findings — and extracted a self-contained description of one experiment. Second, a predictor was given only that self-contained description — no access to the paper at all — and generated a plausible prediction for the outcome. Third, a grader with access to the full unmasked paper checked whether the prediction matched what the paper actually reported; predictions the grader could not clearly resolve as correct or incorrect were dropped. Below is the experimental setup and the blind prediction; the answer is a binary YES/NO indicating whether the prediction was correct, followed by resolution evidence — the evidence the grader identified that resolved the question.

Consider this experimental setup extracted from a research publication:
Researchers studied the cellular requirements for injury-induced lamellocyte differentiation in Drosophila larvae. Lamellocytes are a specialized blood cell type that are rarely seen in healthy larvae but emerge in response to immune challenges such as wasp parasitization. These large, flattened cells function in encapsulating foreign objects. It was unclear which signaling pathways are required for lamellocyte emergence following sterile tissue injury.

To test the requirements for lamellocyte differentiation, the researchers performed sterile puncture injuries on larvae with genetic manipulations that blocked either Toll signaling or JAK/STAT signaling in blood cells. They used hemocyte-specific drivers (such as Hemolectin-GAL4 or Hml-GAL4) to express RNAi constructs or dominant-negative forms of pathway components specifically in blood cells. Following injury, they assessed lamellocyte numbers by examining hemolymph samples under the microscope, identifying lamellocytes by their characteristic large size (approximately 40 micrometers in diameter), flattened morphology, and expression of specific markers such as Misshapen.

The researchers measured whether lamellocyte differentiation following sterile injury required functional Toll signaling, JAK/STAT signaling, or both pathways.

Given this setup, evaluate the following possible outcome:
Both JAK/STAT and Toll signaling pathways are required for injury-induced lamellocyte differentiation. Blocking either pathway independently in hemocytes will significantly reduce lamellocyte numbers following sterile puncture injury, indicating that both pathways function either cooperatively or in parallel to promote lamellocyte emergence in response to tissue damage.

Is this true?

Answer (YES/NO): YES